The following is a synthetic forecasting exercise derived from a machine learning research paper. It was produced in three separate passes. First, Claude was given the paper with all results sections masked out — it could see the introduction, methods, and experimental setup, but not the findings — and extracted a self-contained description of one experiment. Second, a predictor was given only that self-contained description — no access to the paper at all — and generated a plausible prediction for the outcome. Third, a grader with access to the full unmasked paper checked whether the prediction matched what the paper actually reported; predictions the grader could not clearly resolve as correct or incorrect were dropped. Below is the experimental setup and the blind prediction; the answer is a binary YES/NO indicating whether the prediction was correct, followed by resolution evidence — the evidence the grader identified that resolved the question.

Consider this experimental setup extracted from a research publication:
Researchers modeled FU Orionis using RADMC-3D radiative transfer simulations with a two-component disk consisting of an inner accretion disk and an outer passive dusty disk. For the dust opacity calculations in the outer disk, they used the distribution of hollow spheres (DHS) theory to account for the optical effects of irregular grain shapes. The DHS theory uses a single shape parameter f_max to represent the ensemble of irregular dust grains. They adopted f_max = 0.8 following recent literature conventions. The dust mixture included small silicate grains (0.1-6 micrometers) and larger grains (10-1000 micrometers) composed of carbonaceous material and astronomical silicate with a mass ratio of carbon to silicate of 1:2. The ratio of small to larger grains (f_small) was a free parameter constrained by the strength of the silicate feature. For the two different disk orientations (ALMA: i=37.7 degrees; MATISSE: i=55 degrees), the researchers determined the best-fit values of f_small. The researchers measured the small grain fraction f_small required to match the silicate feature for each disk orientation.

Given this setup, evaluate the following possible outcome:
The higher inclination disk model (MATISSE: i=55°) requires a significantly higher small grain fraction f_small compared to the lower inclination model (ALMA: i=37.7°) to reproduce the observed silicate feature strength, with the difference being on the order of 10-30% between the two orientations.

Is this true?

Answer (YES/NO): NO